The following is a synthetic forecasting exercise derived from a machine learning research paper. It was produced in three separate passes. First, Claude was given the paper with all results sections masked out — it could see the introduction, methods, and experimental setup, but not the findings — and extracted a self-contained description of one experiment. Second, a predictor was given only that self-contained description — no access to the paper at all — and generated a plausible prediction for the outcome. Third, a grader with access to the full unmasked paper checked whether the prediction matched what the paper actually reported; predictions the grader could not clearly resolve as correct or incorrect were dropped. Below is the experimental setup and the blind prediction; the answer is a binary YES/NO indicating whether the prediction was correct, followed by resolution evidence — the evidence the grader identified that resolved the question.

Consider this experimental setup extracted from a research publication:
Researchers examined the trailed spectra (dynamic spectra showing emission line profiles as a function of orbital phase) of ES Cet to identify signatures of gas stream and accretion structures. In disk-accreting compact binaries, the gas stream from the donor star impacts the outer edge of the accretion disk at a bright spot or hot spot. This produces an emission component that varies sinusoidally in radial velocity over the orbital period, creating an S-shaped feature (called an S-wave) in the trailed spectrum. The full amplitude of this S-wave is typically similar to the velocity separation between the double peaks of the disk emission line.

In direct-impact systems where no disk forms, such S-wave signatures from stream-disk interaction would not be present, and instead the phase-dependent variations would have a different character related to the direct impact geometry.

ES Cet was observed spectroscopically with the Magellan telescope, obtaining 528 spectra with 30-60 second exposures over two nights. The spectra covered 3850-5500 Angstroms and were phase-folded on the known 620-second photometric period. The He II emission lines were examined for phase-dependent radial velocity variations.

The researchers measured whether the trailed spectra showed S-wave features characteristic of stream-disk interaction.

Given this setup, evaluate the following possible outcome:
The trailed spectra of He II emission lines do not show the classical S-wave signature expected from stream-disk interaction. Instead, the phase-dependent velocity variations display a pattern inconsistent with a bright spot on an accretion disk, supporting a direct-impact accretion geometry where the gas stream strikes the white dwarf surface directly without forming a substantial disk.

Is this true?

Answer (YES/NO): NO